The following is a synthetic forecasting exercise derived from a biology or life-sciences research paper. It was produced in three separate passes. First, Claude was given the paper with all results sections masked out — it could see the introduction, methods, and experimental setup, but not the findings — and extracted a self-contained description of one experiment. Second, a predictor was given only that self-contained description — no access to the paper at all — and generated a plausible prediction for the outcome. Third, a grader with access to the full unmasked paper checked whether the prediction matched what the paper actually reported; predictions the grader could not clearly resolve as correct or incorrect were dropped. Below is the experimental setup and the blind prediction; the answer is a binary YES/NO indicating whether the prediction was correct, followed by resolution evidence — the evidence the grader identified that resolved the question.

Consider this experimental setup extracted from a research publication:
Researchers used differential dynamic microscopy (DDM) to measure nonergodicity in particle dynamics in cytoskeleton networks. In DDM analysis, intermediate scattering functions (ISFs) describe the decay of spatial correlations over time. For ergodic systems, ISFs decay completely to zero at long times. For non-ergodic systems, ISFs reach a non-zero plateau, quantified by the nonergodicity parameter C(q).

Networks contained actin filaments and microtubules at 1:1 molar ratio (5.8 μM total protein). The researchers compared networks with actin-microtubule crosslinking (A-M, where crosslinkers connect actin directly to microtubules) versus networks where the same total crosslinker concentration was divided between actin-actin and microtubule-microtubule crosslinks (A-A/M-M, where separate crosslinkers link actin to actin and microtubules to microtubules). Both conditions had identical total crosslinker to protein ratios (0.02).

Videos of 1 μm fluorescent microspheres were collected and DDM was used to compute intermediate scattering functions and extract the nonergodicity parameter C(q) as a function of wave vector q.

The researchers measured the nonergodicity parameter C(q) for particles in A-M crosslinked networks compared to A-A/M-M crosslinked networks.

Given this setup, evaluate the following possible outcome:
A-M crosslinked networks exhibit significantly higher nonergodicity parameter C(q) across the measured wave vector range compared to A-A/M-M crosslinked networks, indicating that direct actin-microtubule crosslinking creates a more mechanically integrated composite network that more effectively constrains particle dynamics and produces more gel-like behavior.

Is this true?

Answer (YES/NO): YES